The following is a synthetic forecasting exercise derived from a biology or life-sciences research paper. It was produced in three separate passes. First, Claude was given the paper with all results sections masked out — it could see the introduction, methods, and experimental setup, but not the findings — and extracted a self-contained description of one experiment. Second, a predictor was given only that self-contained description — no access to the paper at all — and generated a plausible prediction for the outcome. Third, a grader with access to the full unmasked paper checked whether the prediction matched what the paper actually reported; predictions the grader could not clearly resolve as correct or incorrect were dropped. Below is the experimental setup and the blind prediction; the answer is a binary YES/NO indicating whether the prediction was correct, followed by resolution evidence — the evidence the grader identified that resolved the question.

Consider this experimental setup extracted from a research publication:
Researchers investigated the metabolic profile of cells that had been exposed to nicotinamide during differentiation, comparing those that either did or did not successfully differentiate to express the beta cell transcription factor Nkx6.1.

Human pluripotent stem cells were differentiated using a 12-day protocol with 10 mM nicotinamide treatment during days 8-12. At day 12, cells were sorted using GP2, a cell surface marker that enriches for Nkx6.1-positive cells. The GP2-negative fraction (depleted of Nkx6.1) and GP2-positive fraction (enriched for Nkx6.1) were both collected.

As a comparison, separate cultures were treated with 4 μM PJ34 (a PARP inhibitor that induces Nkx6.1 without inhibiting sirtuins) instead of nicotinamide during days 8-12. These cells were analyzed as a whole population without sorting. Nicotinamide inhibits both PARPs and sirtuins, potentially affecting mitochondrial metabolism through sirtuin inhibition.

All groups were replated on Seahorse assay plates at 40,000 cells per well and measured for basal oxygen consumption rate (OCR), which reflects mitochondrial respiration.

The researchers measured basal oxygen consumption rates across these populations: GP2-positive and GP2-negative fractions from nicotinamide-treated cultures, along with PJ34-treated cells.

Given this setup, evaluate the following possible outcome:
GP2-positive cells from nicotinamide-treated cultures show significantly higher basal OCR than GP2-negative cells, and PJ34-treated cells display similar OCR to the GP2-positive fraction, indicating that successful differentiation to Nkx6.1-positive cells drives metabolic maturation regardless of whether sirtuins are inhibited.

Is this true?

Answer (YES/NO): NO